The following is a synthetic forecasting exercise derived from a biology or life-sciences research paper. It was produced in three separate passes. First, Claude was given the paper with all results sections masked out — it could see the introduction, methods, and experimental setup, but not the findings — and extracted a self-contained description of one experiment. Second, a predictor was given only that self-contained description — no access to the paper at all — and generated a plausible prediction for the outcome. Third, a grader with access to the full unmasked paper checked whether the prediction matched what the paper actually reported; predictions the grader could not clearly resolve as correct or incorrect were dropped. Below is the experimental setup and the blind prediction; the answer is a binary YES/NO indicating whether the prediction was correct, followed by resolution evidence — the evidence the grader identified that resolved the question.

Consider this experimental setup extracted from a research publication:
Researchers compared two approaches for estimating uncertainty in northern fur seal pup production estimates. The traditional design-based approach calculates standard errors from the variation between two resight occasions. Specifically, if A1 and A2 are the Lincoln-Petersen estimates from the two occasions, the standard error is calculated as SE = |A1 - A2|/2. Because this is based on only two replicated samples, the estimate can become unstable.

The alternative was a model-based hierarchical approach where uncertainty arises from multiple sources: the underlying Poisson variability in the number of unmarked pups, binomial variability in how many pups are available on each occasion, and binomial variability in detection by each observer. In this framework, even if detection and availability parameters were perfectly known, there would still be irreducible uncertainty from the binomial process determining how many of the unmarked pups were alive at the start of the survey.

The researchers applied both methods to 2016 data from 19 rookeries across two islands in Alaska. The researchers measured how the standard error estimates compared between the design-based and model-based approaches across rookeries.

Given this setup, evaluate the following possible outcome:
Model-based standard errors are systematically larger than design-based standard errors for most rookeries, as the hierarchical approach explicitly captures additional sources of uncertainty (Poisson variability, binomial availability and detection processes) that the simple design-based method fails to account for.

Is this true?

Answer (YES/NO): NO